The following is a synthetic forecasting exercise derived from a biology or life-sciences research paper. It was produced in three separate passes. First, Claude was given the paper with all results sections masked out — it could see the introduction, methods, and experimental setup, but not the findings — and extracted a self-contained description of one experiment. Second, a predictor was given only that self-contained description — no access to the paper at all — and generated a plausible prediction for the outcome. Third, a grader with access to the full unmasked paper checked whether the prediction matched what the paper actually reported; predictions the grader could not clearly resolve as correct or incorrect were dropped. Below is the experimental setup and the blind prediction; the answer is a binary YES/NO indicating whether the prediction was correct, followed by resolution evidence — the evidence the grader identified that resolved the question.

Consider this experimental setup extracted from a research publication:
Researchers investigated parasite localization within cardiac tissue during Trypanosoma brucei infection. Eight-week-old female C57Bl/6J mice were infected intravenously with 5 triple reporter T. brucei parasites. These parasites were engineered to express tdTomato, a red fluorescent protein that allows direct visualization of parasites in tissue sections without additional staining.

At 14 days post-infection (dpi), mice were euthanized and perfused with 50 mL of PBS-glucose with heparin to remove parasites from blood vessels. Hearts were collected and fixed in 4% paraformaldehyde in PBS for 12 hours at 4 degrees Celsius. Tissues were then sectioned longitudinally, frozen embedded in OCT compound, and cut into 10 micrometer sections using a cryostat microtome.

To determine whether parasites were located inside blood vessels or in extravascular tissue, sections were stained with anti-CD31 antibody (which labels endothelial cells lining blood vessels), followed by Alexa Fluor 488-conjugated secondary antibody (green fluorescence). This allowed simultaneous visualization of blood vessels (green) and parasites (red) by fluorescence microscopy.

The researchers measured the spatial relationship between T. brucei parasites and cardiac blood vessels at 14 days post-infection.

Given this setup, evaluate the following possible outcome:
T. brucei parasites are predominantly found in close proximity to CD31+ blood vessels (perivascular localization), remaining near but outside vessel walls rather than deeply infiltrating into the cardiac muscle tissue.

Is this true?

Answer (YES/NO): NO